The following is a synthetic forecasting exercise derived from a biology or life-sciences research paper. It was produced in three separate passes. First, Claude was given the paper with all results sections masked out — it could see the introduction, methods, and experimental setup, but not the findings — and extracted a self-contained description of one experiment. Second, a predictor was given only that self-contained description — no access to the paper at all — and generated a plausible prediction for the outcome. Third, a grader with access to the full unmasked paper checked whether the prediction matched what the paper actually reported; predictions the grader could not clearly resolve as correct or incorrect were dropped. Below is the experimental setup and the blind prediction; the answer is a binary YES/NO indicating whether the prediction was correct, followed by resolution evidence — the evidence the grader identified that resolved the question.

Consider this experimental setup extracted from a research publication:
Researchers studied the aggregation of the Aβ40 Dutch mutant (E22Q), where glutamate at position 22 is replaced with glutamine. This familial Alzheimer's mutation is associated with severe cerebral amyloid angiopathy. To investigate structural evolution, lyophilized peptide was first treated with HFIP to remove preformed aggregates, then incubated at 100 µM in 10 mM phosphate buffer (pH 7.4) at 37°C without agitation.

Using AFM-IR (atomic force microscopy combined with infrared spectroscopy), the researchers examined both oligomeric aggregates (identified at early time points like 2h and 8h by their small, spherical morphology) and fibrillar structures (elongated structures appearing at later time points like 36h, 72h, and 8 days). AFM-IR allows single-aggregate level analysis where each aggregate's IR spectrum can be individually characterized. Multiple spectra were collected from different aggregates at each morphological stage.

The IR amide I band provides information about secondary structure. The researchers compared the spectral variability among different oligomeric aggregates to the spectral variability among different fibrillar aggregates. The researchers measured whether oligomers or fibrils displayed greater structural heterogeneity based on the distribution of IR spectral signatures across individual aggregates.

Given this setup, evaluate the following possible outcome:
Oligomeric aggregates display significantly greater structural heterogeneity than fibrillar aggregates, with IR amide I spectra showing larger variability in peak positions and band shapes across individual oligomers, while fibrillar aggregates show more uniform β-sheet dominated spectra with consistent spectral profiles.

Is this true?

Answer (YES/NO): NO